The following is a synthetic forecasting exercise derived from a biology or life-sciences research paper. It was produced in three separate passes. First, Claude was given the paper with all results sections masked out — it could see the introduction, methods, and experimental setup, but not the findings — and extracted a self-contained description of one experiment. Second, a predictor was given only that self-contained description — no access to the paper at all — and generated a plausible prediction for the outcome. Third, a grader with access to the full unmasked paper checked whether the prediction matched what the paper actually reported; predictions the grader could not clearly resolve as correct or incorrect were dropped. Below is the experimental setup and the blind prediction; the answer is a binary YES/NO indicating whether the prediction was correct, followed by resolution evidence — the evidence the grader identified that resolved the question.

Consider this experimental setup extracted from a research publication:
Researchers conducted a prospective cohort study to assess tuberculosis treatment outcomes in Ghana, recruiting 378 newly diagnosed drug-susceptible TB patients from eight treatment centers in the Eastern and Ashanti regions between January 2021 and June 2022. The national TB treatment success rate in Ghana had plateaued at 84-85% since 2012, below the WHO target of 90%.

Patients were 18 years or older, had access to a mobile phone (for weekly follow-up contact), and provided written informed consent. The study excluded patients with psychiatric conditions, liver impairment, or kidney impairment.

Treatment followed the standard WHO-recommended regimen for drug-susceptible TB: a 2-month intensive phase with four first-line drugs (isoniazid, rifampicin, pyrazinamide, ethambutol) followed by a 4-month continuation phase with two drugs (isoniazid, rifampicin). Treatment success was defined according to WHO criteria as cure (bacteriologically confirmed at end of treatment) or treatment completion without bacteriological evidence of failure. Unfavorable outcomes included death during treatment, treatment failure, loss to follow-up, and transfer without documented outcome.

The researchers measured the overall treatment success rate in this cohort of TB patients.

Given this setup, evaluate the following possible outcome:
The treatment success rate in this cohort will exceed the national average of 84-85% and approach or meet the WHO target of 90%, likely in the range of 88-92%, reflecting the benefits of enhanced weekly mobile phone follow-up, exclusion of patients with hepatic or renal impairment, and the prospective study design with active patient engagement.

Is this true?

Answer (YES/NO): NO